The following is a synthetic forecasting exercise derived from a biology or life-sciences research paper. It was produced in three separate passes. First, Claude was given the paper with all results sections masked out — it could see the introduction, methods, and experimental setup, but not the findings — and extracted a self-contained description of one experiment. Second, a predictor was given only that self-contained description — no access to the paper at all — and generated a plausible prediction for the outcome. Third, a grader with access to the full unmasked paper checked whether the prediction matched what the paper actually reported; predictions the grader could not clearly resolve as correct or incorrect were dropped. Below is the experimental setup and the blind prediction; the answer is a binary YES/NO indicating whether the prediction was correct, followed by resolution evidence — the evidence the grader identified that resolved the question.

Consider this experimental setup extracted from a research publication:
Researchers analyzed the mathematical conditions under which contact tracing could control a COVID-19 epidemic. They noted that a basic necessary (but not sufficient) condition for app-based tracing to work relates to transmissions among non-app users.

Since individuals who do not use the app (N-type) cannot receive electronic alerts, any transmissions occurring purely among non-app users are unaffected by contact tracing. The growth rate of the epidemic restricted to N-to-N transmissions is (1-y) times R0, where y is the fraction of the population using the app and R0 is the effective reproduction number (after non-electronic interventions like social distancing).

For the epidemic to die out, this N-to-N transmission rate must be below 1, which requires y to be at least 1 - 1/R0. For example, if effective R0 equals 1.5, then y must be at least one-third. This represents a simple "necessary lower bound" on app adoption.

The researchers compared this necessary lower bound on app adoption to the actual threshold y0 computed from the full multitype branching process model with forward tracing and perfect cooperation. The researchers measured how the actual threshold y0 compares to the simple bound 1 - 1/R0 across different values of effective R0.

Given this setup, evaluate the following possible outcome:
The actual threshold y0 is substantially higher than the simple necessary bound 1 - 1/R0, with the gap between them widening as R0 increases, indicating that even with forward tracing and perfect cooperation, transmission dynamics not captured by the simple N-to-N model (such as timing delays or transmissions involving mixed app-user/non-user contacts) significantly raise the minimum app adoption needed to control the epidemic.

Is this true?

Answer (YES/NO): YES